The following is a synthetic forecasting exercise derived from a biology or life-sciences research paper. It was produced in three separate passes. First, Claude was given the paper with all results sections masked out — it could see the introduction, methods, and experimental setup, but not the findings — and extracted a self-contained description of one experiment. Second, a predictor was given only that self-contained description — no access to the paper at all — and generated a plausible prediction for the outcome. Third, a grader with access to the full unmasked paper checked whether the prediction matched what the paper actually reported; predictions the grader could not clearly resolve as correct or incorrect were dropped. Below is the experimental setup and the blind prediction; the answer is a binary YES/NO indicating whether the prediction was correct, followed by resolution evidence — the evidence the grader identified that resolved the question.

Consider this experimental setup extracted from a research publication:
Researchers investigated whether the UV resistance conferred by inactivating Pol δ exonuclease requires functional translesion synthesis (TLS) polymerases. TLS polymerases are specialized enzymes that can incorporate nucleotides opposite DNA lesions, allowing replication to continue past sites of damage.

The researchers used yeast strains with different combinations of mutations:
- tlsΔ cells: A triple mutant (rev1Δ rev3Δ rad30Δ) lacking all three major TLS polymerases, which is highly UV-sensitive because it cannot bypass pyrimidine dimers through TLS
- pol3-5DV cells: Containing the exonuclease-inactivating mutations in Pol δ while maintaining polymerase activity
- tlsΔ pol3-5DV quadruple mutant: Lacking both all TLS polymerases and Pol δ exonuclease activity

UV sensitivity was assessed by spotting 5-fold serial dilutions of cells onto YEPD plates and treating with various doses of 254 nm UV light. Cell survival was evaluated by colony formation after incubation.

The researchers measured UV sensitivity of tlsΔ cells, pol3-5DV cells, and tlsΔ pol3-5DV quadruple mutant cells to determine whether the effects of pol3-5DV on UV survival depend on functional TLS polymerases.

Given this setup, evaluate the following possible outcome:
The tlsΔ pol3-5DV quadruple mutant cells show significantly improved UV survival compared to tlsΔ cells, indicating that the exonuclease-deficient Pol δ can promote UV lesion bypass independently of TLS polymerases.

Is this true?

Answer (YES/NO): NO